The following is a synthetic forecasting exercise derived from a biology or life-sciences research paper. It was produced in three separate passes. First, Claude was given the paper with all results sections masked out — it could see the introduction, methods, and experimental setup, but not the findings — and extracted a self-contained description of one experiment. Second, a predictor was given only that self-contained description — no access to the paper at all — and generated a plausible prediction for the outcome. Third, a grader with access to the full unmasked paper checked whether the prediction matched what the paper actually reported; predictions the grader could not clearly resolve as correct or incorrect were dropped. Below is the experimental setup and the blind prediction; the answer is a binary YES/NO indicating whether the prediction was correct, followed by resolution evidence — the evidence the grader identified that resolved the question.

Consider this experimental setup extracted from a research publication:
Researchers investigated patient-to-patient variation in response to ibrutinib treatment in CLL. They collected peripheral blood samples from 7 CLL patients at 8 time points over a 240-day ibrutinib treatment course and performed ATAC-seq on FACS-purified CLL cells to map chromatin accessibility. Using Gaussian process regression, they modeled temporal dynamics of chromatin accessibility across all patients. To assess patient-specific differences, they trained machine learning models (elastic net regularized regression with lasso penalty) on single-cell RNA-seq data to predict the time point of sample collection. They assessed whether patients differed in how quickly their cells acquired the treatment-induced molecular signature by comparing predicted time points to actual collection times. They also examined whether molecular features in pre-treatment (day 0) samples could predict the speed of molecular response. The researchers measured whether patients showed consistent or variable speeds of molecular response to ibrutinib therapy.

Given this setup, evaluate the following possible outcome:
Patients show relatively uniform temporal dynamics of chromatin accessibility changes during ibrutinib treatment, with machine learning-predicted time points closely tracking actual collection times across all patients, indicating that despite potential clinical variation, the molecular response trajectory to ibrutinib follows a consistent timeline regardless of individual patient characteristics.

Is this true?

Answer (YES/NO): NO